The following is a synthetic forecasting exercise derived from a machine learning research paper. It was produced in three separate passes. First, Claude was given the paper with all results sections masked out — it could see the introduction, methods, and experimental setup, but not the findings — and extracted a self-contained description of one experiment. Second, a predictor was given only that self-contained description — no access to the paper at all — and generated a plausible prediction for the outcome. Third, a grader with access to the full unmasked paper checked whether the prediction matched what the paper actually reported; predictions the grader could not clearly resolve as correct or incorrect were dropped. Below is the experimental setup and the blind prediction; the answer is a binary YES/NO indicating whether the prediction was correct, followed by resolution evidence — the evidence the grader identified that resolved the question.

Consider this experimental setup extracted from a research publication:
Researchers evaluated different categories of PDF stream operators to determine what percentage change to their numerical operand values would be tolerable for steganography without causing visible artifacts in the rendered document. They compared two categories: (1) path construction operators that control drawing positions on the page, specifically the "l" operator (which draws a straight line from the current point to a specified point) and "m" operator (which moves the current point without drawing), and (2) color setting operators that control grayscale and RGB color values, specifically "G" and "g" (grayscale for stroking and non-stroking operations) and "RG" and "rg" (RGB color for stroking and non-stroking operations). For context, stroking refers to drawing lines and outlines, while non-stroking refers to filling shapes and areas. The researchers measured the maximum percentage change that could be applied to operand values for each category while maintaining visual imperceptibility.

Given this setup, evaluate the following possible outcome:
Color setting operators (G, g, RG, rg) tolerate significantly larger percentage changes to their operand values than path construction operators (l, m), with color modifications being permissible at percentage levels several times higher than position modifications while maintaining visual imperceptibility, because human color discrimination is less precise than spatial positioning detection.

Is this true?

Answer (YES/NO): YES